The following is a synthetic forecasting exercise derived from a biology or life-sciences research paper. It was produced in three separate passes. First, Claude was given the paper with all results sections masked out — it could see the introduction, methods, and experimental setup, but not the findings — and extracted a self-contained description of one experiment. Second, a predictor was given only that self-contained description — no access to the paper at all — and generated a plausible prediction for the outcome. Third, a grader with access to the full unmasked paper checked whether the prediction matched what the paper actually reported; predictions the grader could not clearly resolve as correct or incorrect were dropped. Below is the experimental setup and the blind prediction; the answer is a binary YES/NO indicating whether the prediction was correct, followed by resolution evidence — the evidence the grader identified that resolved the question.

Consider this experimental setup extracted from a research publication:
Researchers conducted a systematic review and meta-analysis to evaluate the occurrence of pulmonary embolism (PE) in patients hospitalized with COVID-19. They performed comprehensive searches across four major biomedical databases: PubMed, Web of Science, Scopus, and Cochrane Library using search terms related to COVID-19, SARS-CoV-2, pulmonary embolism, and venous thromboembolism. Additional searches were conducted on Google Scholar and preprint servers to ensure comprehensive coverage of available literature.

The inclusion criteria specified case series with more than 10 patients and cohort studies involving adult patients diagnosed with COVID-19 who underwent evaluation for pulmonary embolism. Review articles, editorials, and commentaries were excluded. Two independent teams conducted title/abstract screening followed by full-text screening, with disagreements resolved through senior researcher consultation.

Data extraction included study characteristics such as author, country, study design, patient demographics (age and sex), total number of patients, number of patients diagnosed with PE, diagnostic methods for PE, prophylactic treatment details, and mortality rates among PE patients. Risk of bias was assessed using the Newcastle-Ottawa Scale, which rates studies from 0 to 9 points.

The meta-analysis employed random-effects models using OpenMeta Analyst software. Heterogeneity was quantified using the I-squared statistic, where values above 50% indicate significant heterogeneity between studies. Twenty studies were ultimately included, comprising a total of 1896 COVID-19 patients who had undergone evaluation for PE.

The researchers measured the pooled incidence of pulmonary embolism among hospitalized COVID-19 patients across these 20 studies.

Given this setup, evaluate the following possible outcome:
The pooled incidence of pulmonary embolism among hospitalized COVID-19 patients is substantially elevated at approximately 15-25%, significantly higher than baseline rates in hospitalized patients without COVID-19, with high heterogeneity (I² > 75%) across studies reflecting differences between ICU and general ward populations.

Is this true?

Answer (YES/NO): YES